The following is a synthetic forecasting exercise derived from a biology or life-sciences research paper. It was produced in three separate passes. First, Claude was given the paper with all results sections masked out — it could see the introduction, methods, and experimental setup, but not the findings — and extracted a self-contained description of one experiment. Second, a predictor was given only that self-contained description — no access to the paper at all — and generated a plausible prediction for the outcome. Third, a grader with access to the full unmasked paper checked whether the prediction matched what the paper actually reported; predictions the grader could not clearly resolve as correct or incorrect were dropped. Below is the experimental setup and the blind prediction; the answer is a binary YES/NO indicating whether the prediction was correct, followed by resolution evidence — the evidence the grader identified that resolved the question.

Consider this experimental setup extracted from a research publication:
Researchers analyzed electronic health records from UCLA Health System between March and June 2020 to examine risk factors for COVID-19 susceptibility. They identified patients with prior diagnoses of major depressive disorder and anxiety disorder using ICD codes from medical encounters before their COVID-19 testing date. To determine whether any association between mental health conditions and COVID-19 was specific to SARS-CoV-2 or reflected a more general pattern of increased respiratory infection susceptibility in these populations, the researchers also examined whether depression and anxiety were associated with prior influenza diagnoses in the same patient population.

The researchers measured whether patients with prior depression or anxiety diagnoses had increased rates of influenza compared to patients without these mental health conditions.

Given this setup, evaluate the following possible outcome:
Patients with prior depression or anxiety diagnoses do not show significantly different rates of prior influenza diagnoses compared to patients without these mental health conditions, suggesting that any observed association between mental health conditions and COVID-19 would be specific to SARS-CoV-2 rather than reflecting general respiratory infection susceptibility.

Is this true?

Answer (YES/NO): NO